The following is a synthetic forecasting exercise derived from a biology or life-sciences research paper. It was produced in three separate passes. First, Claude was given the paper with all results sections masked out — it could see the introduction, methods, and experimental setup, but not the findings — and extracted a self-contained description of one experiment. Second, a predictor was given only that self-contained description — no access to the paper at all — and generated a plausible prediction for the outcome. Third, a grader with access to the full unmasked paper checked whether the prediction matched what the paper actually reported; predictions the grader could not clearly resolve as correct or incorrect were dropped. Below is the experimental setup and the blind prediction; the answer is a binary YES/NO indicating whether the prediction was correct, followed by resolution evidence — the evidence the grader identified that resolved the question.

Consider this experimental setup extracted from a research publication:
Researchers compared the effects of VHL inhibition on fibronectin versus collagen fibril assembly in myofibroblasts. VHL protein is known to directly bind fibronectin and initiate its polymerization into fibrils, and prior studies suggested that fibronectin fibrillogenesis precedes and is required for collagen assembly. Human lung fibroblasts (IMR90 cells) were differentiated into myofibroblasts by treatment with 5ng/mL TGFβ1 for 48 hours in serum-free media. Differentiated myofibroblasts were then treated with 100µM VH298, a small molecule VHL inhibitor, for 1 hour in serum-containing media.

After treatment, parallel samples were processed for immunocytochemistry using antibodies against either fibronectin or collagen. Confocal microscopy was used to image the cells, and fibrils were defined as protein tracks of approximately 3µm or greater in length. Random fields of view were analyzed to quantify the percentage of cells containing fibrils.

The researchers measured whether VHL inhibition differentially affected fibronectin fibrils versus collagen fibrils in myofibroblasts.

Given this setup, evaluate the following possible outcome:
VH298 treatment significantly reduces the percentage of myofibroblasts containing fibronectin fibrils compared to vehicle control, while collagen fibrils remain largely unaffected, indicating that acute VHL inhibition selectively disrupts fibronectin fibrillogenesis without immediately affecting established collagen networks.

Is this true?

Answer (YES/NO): NO